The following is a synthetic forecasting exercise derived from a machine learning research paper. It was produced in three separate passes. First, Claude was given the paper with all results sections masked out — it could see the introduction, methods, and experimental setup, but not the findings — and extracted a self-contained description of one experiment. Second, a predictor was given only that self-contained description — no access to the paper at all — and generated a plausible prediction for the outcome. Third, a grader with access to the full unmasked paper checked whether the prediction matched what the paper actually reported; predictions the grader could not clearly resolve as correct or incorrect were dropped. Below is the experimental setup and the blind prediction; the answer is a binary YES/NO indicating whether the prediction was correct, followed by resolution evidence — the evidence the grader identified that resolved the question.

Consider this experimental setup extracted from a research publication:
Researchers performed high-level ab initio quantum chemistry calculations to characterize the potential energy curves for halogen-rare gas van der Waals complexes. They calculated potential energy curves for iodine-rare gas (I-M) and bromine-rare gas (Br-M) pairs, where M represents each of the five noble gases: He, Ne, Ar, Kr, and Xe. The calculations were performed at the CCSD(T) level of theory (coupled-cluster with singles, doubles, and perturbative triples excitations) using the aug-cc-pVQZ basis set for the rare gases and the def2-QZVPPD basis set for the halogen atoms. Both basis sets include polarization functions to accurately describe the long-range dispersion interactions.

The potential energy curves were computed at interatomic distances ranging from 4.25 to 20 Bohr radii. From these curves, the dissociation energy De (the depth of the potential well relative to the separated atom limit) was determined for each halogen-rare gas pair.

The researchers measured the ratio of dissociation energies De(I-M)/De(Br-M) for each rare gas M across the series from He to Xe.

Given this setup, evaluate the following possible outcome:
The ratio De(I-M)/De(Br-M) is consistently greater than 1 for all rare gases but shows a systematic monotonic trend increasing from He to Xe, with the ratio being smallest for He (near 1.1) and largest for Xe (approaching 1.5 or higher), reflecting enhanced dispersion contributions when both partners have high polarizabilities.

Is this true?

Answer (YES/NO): NO